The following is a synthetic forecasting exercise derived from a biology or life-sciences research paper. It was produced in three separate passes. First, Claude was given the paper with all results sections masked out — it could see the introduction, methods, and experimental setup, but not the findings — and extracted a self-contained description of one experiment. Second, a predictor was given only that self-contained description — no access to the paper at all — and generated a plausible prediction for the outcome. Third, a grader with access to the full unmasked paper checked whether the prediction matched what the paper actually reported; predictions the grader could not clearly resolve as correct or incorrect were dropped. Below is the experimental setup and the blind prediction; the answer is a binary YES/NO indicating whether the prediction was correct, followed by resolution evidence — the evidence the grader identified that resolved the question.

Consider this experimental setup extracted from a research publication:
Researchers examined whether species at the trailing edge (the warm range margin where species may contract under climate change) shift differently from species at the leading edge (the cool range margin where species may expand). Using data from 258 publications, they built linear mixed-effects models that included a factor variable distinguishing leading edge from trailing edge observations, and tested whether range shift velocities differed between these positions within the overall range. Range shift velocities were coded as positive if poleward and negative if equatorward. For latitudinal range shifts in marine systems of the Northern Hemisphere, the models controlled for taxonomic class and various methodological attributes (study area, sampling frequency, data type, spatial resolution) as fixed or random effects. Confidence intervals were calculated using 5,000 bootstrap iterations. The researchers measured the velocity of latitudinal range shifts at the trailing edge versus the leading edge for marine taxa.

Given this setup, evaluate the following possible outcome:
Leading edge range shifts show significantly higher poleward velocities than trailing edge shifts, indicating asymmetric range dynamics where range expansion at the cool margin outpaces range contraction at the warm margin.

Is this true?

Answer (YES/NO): NO